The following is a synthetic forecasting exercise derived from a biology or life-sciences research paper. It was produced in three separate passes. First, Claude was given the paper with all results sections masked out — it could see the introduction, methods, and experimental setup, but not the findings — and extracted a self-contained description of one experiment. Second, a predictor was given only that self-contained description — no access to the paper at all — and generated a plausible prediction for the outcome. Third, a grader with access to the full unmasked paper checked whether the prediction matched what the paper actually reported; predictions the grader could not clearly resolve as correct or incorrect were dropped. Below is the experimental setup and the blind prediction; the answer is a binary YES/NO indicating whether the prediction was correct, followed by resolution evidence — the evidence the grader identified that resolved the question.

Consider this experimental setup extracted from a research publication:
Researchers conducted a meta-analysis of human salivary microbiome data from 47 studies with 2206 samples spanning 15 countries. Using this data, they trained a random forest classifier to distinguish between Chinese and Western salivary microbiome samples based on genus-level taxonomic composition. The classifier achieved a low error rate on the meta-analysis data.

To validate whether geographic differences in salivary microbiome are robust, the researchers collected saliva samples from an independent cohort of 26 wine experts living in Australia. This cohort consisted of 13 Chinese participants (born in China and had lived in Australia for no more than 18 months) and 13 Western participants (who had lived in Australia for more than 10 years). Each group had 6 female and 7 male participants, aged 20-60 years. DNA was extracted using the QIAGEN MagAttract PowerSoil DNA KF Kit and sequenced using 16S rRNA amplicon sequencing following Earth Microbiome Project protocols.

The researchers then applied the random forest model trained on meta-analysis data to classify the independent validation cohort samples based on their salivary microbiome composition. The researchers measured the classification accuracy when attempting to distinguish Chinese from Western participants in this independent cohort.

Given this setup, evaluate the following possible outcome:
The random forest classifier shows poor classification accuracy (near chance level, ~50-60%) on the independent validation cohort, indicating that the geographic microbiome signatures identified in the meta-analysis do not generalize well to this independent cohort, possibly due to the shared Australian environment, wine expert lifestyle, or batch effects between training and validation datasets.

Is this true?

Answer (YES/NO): YES